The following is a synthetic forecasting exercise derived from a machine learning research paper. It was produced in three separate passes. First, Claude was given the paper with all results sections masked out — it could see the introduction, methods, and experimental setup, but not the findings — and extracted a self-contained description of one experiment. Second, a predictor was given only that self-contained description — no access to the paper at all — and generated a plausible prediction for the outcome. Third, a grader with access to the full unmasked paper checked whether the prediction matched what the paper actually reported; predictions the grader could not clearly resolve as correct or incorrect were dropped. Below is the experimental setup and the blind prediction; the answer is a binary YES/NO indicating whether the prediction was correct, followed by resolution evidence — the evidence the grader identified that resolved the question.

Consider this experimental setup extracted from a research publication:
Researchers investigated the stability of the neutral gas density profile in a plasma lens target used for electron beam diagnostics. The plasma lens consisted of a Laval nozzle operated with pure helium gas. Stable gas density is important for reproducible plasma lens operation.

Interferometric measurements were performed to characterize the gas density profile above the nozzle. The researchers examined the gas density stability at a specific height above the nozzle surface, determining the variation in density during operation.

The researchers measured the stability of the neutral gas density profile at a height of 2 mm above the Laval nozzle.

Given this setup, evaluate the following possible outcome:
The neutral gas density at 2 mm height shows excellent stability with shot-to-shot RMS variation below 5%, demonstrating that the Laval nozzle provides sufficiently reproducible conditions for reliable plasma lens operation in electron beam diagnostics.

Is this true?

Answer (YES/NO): YES